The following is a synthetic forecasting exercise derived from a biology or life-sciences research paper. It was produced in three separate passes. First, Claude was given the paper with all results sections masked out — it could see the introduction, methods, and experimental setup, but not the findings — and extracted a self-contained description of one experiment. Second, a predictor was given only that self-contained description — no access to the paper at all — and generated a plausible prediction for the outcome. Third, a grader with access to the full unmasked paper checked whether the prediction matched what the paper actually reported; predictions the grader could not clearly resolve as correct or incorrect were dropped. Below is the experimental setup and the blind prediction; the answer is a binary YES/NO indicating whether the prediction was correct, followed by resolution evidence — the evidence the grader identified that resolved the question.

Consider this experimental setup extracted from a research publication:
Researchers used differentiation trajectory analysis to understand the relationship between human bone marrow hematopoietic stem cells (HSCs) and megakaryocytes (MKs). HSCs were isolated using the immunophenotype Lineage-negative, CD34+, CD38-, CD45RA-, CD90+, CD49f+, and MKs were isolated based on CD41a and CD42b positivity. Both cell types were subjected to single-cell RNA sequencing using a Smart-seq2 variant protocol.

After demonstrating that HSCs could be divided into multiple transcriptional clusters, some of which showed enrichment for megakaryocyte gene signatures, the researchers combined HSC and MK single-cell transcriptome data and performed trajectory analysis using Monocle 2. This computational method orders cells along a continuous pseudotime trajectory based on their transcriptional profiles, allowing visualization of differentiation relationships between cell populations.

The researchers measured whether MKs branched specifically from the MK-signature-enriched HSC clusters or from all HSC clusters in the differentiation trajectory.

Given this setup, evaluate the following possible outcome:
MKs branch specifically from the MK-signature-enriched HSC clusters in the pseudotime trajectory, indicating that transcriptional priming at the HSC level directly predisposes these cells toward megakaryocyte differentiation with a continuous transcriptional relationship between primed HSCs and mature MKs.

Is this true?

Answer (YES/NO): YES